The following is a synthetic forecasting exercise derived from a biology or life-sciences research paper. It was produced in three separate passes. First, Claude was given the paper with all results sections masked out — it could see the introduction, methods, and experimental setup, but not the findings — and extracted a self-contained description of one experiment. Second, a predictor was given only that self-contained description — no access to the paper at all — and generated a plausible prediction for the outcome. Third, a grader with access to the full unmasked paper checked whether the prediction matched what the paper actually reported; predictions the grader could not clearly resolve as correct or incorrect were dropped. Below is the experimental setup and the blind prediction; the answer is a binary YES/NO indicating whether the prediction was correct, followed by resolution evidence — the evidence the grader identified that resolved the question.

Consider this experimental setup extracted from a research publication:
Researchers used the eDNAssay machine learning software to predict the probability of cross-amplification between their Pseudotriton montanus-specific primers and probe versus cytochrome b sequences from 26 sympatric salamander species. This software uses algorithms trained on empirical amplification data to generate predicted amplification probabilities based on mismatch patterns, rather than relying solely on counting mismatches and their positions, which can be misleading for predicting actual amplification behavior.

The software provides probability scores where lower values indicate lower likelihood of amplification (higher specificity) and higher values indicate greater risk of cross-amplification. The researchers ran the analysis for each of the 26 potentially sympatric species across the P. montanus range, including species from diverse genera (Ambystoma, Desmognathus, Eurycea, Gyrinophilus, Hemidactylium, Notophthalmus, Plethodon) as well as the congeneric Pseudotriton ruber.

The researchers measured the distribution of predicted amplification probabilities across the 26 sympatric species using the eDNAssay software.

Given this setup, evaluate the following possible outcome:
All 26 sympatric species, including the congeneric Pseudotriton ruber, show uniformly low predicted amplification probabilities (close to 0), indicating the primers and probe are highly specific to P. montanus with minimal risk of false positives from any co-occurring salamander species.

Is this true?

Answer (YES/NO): NO